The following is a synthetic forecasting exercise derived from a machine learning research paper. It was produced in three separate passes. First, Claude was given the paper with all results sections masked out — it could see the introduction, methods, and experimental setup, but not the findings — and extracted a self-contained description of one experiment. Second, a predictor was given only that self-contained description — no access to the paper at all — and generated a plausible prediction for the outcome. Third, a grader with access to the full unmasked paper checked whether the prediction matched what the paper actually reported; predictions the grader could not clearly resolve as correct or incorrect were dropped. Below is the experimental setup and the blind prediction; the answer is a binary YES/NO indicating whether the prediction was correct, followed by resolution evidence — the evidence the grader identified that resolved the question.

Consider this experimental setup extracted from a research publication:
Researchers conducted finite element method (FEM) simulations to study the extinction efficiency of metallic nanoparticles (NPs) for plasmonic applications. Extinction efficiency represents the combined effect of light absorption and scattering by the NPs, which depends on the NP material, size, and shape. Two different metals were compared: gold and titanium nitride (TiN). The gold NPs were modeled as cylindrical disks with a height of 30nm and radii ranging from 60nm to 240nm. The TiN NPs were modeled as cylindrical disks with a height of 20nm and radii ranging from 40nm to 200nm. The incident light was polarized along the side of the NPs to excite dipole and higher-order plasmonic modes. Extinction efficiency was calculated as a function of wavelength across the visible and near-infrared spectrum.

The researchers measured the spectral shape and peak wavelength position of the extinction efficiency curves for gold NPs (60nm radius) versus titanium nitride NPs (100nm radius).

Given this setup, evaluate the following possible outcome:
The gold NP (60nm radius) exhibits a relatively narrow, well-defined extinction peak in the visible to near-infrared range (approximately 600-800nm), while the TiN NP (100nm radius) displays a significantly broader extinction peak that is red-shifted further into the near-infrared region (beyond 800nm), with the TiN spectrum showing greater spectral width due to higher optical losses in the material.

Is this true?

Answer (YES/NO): YES